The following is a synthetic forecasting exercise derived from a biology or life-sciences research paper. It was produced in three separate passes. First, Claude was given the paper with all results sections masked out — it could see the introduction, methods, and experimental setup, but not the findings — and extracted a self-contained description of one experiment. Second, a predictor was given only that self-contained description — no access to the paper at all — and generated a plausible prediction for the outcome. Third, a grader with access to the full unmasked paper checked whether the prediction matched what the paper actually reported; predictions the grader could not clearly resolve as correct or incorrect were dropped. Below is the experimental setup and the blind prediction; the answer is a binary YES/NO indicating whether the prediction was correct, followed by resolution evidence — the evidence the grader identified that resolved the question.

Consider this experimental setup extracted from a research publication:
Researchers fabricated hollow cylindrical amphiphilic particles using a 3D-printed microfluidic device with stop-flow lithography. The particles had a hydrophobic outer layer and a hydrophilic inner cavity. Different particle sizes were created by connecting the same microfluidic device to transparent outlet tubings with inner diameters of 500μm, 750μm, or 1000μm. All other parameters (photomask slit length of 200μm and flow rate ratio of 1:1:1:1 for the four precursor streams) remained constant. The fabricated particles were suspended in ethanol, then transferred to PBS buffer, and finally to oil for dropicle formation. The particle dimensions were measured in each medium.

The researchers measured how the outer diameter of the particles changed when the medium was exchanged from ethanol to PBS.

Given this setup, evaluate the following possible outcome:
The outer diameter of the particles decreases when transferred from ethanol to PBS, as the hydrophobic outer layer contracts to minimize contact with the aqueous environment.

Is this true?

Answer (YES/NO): YES